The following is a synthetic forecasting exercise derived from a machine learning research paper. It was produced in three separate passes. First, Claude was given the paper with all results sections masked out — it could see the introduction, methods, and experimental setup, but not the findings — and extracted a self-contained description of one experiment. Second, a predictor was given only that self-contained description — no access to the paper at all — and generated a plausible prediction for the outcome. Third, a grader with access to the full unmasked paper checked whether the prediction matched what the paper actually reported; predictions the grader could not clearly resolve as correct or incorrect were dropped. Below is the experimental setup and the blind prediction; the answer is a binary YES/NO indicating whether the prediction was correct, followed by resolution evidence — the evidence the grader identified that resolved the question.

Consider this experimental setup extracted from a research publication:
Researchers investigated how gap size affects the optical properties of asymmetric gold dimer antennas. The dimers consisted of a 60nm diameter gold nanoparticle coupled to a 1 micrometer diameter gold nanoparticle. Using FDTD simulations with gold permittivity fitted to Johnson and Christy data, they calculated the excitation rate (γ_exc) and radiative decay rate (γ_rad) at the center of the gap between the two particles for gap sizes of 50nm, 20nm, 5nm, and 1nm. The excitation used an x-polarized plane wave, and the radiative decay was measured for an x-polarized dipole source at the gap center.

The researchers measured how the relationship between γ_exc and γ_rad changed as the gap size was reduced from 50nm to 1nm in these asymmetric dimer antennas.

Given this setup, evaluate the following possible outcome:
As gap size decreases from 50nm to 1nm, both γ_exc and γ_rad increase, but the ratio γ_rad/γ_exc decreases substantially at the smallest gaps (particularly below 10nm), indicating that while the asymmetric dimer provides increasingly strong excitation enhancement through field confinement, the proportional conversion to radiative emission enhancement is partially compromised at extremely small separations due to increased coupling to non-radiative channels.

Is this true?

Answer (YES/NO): NO